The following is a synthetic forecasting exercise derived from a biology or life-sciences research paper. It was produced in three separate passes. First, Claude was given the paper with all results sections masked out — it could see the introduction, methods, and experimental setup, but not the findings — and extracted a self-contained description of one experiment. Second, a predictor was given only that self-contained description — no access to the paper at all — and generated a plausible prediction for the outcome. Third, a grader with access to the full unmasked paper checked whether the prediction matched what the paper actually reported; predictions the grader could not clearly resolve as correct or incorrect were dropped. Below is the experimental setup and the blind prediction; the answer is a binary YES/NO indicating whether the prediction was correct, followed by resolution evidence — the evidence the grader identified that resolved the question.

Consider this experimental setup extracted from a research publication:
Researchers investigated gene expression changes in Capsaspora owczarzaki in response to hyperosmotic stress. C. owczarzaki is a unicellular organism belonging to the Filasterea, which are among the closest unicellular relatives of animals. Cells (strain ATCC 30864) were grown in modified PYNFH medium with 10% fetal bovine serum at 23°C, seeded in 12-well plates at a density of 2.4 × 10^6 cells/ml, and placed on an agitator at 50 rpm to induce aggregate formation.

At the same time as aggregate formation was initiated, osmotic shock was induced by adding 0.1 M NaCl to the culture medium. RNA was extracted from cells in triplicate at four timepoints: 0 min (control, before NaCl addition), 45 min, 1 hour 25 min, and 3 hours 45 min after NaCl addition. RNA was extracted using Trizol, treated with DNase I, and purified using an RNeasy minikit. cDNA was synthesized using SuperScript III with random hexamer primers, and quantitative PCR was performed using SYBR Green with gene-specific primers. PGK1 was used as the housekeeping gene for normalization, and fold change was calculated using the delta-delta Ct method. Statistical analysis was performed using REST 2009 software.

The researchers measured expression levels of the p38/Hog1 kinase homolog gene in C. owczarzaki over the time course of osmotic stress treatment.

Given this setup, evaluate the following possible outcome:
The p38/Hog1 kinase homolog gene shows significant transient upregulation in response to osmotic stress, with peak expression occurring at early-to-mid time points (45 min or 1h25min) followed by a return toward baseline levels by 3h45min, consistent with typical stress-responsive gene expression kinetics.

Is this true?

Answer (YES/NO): YES